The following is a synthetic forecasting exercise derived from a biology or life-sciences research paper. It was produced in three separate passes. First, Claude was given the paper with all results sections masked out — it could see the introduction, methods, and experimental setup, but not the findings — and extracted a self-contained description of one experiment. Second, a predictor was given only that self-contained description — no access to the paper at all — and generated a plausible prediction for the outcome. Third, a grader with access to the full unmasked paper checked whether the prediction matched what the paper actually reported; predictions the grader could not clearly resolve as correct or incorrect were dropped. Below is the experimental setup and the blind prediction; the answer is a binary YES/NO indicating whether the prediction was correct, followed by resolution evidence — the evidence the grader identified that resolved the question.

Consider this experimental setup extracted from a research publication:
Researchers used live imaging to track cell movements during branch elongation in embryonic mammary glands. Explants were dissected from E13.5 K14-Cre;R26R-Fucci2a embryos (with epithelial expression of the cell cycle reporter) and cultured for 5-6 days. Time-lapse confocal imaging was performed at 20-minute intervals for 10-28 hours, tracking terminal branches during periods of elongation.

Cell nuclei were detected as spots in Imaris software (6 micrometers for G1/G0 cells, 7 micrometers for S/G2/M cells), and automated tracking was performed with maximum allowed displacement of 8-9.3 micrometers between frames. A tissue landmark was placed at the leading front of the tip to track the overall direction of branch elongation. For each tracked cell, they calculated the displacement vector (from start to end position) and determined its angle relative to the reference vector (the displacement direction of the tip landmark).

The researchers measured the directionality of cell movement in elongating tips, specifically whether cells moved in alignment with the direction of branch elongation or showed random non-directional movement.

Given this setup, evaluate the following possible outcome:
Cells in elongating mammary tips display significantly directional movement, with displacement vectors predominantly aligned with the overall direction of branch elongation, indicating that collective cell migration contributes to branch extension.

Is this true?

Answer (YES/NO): YES